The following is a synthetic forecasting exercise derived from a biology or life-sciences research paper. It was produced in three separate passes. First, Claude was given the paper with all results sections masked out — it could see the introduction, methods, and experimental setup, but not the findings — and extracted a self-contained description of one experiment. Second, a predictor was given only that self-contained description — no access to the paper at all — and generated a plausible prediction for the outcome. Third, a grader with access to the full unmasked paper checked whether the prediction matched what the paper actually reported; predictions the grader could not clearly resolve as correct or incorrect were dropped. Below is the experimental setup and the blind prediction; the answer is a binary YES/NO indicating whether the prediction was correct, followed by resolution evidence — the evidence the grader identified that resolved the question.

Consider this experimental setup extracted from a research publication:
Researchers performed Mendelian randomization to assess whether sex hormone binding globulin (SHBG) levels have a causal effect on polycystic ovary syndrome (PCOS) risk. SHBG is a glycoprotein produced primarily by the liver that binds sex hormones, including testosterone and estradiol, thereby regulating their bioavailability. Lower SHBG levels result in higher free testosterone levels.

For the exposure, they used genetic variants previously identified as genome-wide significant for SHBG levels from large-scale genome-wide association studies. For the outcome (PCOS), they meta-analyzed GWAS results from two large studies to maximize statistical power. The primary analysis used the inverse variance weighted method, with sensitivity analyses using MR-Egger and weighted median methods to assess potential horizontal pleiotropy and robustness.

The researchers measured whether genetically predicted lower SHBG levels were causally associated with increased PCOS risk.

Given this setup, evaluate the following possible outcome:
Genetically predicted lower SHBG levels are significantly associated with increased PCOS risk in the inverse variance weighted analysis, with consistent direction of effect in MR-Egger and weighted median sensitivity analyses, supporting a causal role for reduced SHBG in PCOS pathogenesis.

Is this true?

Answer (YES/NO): YES